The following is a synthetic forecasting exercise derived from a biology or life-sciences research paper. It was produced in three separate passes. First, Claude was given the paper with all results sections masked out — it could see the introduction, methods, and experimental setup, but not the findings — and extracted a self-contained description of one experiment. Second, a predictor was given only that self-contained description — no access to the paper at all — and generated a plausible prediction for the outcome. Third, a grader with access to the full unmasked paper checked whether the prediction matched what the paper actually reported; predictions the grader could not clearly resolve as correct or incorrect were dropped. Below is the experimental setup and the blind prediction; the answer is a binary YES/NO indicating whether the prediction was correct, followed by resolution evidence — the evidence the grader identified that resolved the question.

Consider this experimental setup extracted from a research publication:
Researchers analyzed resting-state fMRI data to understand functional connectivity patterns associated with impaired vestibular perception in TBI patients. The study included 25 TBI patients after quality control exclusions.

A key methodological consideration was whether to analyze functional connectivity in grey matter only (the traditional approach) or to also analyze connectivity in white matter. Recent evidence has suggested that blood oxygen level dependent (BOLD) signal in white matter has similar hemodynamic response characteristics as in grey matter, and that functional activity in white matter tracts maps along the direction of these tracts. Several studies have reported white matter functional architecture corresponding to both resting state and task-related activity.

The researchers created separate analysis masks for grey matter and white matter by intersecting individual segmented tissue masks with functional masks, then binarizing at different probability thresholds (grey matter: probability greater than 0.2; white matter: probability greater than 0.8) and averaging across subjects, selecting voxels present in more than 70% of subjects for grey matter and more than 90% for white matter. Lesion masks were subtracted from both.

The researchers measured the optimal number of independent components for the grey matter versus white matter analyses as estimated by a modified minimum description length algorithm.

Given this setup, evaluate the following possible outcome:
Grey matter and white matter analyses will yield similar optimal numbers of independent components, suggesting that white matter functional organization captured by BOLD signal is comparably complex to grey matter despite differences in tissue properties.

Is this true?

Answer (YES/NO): NO